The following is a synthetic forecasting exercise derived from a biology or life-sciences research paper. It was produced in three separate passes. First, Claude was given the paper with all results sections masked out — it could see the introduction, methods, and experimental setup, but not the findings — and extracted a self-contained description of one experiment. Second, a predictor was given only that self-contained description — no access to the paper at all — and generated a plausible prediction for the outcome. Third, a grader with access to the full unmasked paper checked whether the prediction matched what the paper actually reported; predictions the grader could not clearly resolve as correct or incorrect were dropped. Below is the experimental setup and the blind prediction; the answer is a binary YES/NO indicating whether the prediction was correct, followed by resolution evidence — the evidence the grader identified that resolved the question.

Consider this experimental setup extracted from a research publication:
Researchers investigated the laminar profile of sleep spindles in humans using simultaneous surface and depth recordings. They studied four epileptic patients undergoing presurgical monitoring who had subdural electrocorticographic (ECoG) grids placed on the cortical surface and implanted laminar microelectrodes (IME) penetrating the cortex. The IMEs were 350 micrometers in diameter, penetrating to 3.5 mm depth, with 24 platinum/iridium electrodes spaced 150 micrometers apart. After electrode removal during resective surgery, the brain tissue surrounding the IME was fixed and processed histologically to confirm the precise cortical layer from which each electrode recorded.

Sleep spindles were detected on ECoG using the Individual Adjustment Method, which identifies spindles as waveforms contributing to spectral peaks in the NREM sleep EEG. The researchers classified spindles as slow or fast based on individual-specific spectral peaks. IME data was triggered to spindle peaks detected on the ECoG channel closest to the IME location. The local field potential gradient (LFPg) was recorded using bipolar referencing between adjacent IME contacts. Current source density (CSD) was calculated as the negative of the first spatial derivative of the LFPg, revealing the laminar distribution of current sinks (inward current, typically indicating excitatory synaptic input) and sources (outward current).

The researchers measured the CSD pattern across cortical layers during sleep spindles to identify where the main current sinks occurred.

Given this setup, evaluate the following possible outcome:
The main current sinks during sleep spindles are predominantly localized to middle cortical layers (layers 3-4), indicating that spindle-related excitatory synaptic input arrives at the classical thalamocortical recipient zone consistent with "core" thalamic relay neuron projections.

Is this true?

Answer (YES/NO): NO